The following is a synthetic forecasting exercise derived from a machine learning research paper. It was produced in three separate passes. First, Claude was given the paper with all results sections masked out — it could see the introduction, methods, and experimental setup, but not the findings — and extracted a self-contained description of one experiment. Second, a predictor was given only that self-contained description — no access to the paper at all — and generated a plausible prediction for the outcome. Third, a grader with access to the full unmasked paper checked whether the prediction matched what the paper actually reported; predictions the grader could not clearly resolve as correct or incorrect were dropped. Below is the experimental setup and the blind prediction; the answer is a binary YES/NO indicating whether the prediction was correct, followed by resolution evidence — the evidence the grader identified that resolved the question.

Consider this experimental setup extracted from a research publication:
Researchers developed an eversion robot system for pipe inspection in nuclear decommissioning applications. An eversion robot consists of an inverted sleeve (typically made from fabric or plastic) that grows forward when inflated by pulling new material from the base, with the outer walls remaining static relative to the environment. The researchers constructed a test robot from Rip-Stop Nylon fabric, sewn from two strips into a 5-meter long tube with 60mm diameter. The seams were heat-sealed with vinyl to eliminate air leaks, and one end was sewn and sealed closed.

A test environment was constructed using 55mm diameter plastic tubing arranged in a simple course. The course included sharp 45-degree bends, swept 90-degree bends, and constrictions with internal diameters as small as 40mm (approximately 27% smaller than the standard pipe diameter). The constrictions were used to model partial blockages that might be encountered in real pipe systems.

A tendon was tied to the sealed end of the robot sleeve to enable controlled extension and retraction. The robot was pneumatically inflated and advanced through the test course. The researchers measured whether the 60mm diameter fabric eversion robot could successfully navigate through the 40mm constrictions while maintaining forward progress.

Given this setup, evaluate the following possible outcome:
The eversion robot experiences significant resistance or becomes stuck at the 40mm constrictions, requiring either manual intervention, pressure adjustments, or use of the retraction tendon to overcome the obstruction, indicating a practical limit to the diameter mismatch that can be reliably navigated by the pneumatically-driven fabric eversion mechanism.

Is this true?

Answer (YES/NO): NO